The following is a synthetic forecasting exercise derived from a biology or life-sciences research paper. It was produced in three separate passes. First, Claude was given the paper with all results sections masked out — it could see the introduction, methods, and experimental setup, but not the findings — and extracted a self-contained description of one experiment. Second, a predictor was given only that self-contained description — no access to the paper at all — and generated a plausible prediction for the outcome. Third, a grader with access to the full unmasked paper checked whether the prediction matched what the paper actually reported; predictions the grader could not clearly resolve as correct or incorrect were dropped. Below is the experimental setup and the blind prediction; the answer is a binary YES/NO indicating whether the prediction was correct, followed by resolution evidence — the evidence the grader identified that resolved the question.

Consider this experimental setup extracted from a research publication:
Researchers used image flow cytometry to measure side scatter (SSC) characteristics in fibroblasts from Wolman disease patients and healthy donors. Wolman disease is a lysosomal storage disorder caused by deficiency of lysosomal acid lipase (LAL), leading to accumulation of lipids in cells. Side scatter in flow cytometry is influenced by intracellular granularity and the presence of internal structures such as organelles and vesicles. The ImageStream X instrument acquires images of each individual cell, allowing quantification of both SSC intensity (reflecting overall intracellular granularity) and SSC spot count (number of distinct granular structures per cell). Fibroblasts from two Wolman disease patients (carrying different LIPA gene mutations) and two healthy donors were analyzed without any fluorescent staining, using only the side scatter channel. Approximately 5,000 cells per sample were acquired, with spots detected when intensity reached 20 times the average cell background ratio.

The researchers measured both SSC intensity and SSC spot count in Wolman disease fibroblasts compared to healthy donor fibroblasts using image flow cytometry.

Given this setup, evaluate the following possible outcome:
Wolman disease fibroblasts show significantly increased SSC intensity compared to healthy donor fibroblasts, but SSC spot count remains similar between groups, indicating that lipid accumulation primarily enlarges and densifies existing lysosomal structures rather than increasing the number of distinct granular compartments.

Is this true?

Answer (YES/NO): NO